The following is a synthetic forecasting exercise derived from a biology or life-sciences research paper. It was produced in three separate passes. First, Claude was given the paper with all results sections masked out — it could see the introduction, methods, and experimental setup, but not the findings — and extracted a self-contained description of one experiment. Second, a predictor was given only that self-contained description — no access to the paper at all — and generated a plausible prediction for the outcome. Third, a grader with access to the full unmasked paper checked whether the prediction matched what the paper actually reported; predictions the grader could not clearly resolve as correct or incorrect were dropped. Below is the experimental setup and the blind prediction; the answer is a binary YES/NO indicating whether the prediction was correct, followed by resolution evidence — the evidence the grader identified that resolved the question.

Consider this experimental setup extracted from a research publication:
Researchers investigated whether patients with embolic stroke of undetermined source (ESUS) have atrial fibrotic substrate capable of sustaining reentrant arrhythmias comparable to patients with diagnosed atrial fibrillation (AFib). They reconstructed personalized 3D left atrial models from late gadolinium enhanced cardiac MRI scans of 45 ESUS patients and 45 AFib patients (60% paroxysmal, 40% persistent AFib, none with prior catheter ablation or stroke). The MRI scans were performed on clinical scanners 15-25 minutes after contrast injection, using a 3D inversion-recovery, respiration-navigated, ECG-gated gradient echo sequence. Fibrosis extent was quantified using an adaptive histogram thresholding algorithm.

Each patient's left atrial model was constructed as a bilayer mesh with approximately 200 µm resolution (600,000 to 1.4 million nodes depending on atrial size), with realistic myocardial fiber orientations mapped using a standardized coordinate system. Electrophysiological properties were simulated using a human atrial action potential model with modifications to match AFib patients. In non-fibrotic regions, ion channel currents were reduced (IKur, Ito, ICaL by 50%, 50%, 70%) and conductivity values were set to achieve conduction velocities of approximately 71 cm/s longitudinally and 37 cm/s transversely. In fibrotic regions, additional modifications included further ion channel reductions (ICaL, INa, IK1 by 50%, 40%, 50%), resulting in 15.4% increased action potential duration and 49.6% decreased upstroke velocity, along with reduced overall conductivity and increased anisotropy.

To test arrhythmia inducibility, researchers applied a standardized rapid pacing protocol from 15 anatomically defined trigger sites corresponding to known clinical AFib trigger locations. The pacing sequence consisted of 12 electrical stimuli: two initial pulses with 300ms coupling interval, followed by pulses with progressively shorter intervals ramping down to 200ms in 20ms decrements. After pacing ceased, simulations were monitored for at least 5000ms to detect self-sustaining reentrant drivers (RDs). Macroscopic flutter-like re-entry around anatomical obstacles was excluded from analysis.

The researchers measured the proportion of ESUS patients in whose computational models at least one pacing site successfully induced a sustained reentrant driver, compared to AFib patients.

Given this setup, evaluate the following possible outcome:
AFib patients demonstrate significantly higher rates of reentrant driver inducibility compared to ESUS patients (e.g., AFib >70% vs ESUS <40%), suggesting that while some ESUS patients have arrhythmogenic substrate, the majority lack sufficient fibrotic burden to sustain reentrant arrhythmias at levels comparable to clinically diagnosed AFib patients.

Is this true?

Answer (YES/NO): NO